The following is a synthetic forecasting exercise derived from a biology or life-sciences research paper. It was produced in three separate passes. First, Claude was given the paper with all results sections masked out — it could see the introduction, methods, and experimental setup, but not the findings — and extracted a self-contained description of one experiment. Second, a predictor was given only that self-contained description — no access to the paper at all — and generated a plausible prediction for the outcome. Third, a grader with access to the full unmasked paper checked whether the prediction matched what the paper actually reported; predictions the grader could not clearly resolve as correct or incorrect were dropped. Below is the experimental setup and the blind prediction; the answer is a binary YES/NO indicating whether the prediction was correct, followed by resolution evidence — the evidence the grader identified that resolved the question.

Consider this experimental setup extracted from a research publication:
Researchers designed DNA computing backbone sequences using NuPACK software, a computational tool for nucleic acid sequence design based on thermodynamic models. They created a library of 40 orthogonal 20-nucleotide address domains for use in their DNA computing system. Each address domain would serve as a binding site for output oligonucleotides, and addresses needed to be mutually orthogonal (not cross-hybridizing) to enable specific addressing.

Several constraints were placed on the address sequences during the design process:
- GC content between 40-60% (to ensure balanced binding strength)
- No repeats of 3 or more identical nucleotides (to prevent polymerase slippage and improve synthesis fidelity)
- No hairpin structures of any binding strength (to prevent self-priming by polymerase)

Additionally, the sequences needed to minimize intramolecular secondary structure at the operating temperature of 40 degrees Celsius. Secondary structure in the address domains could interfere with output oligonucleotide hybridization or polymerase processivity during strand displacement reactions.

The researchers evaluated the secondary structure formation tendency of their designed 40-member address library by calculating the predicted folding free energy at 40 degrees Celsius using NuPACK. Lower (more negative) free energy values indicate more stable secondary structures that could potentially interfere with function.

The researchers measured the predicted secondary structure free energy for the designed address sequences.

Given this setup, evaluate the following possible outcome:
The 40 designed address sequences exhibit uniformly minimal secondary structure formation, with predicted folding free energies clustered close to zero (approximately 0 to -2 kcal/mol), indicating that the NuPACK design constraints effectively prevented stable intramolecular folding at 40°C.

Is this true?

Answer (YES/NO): NO